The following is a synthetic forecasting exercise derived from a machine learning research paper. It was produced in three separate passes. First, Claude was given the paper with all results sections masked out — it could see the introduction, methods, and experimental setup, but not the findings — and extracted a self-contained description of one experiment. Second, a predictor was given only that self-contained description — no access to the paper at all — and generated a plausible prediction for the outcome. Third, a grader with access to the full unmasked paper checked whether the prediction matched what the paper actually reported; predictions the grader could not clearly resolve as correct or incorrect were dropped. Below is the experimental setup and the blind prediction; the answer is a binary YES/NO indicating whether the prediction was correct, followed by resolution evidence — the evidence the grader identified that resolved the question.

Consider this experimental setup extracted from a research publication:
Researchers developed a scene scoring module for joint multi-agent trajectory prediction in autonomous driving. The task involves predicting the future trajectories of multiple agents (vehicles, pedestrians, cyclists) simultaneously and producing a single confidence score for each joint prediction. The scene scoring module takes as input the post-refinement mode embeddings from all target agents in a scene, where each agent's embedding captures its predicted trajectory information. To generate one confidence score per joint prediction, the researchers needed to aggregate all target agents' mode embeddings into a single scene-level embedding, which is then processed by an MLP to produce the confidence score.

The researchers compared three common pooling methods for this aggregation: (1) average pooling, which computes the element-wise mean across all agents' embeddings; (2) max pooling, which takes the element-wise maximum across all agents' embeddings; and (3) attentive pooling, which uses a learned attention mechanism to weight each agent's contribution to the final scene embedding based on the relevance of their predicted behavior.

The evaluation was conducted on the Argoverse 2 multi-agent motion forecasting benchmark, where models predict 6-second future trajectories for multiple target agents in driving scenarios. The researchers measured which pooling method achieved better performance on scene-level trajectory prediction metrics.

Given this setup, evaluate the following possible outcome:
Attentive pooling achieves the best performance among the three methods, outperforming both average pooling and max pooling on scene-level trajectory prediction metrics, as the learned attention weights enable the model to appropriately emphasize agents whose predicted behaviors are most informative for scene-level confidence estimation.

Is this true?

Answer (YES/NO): YES